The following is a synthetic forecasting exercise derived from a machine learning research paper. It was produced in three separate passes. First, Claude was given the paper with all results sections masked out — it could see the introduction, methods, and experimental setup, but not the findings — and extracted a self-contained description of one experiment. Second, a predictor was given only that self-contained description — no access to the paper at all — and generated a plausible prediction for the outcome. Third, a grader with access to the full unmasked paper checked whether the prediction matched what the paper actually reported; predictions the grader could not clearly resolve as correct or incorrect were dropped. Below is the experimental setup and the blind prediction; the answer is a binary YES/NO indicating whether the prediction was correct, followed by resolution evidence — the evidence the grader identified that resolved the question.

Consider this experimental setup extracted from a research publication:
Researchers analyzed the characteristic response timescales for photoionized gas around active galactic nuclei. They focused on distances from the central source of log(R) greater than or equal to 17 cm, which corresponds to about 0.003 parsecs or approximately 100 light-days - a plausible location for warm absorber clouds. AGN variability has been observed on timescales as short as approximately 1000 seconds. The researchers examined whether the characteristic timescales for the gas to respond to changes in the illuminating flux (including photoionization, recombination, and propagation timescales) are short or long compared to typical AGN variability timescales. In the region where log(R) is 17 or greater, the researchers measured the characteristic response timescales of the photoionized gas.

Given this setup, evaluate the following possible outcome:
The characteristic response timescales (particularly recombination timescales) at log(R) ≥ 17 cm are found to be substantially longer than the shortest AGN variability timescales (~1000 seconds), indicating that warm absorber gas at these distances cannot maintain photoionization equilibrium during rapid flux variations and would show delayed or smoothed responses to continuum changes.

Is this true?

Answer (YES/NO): NO